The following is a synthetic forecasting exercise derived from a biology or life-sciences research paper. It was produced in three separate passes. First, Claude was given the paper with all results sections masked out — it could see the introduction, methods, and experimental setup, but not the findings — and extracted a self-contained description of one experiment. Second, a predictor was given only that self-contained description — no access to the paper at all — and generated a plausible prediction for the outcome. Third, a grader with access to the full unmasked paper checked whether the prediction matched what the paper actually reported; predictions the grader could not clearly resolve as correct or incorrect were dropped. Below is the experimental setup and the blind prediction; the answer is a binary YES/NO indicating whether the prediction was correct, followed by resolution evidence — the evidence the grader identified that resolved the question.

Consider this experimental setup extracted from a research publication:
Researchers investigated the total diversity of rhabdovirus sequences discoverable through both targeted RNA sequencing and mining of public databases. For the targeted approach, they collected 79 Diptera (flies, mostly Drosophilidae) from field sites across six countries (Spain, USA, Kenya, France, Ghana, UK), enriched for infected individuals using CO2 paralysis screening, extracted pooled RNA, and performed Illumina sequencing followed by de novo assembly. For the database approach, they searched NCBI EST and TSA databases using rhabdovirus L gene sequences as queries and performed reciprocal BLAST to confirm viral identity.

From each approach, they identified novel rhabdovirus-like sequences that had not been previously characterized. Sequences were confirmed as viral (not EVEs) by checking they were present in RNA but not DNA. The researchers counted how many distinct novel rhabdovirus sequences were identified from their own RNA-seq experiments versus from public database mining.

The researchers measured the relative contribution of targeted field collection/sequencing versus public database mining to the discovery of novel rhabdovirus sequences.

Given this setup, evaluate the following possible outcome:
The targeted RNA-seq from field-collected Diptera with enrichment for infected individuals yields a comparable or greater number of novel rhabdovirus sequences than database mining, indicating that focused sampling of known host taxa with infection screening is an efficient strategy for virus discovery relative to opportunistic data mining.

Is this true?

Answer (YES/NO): NO